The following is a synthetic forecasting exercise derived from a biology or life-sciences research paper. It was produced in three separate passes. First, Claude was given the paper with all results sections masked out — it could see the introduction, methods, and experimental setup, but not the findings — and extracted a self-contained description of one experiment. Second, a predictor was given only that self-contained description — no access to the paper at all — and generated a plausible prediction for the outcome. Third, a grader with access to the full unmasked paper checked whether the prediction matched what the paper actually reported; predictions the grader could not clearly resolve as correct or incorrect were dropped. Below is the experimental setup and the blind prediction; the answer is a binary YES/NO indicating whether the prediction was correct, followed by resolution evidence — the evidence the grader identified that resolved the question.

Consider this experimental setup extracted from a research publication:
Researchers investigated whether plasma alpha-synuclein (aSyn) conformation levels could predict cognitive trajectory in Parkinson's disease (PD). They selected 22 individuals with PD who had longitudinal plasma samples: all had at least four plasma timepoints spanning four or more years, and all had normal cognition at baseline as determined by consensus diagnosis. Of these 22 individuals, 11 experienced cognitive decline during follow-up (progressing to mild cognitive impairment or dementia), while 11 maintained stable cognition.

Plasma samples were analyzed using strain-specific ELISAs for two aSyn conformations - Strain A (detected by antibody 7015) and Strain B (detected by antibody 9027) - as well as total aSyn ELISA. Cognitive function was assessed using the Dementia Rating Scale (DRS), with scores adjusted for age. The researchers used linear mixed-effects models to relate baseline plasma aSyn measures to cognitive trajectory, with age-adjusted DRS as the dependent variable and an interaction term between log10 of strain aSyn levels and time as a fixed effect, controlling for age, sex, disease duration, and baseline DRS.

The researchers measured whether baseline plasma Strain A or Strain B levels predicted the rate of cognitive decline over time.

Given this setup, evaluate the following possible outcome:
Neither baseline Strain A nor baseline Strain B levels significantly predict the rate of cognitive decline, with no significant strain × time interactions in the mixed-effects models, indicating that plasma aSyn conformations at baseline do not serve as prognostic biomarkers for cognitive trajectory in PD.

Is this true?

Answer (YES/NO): NO